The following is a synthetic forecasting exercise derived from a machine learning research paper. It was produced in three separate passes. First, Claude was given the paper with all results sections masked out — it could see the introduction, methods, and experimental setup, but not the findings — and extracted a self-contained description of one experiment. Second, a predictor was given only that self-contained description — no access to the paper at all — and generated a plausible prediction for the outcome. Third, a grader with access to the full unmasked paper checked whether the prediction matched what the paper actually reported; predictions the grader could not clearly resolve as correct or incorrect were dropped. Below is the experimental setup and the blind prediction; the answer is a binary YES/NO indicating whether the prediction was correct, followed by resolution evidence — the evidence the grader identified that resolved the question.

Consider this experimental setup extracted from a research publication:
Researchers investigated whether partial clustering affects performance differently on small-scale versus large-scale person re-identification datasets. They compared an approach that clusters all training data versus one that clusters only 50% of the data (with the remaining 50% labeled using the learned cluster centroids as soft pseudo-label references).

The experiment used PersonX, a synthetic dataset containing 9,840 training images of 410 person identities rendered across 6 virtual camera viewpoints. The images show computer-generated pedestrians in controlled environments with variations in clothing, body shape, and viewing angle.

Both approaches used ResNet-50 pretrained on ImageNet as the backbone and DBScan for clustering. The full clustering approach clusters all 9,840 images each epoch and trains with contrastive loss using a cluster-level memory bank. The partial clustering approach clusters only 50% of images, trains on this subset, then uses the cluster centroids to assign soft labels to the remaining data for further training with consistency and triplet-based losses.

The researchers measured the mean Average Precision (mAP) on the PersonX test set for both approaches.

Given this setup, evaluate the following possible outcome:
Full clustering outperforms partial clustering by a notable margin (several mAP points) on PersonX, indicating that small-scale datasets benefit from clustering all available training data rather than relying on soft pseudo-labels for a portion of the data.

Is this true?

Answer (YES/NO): YES